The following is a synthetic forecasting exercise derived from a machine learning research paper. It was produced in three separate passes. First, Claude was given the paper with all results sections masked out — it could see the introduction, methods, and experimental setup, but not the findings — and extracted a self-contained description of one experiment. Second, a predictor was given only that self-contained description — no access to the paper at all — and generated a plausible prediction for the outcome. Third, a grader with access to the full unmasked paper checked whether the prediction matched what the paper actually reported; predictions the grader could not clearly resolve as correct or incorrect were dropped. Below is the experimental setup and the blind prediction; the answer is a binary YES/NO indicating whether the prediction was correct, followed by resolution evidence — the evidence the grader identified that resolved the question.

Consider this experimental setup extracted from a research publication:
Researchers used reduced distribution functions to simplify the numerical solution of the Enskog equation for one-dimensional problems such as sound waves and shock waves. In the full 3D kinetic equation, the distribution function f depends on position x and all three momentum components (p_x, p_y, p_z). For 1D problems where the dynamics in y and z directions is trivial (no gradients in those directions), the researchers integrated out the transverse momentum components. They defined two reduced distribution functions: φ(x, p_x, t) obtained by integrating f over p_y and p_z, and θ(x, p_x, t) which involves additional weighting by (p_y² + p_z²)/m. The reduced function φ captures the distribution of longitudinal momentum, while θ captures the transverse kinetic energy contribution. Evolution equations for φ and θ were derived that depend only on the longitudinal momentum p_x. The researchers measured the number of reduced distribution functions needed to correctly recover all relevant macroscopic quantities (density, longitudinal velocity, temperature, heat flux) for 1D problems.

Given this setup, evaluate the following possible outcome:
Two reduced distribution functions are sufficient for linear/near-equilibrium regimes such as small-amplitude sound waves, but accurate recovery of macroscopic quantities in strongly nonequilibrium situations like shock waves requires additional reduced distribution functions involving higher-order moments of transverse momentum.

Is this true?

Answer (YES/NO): NO